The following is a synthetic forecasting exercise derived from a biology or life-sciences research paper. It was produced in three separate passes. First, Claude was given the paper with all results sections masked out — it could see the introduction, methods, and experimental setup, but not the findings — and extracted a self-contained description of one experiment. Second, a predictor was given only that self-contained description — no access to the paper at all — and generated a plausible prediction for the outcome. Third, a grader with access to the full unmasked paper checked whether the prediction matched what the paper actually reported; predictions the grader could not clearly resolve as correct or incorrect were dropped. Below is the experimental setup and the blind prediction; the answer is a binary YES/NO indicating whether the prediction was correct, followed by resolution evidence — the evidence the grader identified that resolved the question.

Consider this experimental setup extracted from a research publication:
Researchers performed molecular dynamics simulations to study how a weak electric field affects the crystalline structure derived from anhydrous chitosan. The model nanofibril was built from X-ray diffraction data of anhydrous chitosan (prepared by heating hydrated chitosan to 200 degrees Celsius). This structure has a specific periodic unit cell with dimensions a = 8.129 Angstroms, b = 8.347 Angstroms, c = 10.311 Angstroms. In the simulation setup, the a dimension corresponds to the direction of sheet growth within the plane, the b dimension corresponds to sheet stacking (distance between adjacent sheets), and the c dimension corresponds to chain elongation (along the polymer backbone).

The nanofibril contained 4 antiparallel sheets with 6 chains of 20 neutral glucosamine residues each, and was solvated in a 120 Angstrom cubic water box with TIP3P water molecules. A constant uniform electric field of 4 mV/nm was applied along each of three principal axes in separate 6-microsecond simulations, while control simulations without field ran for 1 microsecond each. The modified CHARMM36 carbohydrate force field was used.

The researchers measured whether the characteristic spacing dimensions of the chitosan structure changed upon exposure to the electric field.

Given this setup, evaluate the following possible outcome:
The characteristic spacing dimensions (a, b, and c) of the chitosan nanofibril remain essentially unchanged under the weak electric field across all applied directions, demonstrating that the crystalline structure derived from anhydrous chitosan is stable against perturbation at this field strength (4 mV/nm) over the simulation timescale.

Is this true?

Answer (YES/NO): NO